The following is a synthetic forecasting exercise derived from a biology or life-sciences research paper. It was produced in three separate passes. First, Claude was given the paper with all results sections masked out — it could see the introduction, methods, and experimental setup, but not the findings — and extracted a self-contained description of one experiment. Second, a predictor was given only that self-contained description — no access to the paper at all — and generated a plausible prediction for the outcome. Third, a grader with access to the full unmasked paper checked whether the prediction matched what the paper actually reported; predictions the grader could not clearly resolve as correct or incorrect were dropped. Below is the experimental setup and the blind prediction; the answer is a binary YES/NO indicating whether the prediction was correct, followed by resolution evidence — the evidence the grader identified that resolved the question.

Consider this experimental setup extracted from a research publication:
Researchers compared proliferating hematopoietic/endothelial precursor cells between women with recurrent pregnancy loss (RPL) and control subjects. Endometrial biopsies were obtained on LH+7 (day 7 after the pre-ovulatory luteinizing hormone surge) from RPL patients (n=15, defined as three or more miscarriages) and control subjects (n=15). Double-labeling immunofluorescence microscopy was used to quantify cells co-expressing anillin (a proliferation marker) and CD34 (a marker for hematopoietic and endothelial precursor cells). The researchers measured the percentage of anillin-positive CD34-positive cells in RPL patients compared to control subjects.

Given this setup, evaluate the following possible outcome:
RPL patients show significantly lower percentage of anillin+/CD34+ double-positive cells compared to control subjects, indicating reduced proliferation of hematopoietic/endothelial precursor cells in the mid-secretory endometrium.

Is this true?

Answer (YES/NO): NO